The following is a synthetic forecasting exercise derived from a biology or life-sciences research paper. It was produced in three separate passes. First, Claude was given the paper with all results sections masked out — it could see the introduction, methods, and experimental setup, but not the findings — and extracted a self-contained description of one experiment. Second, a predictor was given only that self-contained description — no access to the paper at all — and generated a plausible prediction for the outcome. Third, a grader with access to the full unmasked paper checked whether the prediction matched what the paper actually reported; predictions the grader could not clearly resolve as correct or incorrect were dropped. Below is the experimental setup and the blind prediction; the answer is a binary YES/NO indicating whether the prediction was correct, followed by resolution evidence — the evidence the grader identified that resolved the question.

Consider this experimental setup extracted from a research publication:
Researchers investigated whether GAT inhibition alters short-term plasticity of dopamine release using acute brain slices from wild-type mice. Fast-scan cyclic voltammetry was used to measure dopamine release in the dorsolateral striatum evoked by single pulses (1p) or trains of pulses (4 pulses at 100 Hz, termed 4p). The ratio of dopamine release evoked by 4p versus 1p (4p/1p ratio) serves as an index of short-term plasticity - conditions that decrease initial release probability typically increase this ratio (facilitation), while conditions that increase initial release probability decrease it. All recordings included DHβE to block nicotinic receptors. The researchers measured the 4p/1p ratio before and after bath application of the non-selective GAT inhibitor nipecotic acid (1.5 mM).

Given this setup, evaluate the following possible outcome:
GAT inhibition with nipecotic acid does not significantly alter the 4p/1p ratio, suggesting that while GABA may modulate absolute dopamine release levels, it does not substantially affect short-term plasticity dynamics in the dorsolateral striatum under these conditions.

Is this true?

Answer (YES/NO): NO